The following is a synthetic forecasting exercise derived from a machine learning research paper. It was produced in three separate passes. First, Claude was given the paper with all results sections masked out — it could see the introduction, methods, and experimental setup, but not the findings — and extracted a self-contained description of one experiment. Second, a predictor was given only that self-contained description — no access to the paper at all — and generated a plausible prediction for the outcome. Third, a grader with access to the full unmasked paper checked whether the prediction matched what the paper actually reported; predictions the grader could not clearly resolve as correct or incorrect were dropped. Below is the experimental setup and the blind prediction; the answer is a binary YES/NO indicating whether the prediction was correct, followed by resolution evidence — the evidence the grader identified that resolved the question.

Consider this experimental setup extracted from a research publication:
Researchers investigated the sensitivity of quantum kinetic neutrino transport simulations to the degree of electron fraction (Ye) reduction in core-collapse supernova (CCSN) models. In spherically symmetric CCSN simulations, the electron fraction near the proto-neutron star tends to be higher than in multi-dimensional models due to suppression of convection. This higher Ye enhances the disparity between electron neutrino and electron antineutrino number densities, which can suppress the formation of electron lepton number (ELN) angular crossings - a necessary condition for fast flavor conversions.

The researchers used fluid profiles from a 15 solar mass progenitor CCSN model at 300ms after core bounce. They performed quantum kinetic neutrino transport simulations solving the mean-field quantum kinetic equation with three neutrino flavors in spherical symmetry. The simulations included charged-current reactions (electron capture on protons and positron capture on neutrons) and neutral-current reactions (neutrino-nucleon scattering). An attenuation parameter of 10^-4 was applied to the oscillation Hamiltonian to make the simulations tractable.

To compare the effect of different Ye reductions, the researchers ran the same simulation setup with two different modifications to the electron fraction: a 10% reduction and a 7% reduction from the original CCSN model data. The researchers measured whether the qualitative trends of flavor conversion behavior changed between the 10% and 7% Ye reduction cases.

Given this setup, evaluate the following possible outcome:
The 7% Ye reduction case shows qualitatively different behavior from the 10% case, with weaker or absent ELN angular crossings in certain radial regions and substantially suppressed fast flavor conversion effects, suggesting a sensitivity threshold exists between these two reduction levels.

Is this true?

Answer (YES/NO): NO